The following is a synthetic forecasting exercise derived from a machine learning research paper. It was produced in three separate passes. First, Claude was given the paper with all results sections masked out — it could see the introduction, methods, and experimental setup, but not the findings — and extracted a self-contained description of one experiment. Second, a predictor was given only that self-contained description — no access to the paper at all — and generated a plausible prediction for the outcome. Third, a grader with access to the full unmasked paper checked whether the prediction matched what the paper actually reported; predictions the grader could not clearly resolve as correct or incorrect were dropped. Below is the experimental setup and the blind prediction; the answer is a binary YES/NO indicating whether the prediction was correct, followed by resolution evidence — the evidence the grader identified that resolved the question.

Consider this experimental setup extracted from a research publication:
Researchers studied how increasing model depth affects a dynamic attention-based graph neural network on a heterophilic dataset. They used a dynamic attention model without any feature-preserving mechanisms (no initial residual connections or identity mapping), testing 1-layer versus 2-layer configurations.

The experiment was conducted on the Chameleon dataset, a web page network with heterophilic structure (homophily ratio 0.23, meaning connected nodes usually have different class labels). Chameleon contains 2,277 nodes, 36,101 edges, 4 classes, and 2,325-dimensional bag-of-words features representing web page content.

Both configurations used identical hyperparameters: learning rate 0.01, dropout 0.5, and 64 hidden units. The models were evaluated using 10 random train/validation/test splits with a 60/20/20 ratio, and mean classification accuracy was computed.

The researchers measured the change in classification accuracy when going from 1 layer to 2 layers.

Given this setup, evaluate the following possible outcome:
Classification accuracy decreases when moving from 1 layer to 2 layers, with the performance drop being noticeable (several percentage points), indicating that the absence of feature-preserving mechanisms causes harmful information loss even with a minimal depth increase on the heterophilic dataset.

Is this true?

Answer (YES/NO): YES